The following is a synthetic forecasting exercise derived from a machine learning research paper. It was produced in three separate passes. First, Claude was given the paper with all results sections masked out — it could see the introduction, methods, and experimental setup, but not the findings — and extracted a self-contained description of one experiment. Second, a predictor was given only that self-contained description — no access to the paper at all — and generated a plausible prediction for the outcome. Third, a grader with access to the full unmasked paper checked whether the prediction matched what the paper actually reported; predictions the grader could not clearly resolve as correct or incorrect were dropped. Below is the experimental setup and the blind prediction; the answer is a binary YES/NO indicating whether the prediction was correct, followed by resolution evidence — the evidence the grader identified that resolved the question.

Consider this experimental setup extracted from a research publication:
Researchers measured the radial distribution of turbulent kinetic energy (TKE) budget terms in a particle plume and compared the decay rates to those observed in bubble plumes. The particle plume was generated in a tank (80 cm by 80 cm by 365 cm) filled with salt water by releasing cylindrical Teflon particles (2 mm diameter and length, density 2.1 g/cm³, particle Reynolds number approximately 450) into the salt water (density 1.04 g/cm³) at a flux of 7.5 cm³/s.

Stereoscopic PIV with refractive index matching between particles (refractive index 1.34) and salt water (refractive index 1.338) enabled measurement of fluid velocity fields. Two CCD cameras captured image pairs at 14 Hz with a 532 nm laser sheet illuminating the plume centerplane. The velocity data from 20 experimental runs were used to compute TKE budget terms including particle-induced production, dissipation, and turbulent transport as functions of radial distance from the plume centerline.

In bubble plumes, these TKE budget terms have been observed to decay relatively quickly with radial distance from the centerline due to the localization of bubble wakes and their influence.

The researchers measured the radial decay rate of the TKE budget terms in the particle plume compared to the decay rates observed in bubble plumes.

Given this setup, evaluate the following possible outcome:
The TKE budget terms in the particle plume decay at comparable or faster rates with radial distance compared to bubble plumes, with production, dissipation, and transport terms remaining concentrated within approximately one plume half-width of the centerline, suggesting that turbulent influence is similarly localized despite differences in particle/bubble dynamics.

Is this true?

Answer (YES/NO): NO